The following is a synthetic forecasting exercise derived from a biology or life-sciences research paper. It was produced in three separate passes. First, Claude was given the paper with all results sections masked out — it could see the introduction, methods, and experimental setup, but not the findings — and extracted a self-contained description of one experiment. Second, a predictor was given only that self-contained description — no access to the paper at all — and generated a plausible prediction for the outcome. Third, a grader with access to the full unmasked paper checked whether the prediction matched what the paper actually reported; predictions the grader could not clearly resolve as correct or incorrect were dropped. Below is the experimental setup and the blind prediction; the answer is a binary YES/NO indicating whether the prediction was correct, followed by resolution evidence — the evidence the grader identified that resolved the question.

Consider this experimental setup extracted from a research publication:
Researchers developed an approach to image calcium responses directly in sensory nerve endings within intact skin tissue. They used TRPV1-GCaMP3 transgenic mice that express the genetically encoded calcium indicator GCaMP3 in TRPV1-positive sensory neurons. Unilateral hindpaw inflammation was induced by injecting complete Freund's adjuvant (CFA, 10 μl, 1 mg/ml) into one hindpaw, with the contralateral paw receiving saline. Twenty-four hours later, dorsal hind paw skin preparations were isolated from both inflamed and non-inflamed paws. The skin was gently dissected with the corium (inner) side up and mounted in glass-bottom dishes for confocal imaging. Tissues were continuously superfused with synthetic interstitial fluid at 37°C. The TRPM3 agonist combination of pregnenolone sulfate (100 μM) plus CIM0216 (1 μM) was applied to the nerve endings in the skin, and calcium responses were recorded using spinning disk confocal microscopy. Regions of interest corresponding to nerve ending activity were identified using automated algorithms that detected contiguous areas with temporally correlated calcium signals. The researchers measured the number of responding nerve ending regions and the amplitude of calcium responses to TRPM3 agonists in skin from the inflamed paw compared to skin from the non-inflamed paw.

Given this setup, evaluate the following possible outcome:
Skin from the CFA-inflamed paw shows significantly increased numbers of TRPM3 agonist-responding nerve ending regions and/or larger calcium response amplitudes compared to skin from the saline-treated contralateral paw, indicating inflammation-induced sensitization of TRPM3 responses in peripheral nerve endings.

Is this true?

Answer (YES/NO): YES